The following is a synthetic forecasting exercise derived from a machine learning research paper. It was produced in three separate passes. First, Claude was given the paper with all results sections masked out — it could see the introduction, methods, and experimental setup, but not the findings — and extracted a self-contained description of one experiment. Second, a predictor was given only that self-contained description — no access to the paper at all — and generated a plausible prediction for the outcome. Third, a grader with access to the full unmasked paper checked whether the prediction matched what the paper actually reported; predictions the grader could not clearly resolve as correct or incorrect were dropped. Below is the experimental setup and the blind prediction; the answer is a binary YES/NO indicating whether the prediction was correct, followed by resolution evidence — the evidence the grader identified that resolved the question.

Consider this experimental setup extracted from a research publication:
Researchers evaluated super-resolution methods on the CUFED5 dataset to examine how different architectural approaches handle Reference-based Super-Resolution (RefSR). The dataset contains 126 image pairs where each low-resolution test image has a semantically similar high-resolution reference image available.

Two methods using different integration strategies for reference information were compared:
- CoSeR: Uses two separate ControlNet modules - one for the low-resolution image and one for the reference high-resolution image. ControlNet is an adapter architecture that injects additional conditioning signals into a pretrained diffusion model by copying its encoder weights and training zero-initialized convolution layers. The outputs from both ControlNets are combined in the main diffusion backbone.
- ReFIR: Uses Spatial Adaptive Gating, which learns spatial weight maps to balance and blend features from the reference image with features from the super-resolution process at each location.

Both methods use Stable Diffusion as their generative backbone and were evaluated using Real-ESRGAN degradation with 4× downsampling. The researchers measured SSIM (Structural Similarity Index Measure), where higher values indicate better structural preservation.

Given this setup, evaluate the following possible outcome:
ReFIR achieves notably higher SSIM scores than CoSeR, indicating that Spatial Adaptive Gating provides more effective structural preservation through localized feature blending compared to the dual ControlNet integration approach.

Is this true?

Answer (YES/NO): YES